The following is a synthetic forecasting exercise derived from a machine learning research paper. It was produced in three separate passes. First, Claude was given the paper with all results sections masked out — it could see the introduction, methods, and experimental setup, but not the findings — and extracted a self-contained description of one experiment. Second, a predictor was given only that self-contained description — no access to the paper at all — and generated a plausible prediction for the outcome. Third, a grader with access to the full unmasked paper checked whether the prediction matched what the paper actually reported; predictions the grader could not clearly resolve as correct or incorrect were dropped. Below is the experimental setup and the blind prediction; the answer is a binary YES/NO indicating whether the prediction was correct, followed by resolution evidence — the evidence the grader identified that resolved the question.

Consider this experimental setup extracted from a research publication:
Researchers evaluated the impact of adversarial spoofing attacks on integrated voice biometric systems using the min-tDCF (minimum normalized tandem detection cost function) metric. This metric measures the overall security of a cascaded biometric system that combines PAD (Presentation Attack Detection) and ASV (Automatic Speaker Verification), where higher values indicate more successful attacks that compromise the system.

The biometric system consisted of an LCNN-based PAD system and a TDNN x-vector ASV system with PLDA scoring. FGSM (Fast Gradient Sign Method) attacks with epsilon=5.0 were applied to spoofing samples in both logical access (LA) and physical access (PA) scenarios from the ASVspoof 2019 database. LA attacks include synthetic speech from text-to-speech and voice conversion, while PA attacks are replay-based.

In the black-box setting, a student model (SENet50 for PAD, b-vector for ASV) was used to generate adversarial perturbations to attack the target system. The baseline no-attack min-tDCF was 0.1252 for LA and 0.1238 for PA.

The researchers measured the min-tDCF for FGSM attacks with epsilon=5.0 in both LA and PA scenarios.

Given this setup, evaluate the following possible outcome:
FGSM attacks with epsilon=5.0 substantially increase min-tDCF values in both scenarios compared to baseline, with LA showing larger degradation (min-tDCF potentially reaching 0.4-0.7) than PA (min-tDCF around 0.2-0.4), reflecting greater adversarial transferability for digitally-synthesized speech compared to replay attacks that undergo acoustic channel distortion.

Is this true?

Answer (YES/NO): NO